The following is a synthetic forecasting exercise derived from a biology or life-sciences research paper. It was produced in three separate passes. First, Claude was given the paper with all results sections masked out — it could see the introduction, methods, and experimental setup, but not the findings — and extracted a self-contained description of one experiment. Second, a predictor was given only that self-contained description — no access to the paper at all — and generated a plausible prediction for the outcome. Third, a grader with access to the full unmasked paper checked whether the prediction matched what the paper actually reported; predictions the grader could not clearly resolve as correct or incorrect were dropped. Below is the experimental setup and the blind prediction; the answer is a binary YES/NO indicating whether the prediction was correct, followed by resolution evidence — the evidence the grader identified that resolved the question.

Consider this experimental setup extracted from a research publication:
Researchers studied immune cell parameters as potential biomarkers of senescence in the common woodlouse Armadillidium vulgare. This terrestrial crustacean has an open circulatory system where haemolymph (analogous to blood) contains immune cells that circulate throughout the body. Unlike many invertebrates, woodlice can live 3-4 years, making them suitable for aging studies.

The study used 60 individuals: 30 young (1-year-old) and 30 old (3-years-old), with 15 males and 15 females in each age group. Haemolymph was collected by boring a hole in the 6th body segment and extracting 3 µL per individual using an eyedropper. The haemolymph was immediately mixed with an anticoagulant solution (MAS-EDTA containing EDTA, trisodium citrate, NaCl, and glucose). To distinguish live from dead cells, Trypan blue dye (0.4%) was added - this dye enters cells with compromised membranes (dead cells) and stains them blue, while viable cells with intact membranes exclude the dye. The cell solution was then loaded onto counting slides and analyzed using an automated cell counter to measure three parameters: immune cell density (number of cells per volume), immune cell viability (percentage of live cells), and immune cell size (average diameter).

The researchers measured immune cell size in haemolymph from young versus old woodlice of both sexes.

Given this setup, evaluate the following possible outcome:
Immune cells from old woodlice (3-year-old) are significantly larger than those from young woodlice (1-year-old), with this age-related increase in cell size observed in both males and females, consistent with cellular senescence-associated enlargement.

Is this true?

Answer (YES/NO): YES